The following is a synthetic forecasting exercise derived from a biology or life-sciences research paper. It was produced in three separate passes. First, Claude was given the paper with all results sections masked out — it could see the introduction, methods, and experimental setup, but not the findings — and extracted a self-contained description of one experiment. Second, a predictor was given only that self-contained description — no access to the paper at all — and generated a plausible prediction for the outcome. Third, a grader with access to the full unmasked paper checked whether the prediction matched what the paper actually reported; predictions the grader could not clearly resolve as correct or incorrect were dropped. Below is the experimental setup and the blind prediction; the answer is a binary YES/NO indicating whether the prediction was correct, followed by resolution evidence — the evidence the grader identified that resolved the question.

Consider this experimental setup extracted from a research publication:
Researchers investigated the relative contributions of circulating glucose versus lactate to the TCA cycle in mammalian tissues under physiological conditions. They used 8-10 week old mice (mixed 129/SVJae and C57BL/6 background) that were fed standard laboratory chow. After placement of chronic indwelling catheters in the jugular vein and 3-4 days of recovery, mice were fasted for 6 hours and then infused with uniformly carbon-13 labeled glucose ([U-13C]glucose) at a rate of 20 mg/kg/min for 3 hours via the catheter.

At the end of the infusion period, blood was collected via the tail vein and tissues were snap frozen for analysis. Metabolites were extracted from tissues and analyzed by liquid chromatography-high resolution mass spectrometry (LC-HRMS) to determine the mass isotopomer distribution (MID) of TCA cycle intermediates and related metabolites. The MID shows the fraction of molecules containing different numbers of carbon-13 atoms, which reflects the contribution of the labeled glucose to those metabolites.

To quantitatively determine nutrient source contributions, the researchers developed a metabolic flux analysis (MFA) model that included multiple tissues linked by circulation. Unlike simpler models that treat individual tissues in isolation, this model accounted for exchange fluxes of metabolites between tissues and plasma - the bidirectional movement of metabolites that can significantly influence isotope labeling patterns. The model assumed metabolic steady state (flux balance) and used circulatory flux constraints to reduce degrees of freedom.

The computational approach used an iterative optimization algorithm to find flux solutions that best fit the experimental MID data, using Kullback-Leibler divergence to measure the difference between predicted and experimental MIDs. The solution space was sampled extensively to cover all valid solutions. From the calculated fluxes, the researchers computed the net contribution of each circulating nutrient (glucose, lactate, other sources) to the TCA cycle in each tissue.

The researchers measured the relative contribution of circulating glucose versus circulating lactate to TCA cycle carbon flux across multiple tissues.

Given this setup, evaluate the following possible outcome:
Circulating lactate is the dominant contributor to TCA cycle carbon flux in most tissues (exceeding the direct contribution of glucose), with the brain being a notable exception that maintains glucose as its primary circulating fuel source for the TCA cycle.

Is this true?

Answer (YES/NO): NO